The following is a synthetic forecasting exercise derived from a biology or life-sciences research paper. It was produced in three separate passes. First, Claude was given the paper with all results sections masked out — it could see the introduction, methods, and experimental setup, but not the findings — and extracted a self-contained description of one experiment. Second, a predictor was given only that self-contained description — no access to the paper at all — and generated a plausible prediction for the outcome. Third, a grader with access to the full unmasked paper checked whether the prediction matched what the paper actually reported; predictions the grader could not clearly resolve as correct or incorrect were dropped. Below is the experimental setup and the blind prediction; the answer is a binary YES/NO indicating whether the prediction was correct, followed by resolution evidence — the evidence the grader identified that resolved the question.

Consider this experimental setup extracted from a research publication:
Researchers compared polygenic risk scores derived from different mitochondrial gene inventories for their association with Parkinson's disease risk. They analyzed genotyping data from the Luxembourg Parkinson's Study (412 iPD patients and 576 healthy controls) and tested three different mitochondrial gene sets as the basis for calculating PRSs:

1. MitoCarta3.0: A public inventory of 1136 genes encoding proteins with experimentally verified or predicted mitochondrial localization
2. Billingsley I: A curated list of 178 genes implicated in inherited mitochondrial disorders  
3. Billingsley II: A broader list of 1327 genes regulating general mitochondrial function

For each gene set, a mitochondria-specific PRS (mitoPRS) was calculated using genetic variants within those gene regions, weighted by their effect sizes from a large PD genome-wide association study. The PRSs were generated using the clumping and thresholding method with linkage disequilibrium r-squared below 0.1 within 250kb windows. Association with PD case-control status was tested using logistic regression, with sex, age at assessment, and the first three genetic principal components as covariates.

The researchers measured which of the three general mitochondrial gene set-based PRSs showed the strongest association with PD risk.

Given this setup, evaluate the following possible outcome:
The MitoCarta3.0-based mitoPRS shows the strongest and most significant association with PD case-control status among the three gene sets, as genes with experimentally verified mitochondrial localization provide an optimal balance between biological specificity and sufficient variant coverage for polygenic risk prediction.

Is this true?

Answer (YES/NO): NO